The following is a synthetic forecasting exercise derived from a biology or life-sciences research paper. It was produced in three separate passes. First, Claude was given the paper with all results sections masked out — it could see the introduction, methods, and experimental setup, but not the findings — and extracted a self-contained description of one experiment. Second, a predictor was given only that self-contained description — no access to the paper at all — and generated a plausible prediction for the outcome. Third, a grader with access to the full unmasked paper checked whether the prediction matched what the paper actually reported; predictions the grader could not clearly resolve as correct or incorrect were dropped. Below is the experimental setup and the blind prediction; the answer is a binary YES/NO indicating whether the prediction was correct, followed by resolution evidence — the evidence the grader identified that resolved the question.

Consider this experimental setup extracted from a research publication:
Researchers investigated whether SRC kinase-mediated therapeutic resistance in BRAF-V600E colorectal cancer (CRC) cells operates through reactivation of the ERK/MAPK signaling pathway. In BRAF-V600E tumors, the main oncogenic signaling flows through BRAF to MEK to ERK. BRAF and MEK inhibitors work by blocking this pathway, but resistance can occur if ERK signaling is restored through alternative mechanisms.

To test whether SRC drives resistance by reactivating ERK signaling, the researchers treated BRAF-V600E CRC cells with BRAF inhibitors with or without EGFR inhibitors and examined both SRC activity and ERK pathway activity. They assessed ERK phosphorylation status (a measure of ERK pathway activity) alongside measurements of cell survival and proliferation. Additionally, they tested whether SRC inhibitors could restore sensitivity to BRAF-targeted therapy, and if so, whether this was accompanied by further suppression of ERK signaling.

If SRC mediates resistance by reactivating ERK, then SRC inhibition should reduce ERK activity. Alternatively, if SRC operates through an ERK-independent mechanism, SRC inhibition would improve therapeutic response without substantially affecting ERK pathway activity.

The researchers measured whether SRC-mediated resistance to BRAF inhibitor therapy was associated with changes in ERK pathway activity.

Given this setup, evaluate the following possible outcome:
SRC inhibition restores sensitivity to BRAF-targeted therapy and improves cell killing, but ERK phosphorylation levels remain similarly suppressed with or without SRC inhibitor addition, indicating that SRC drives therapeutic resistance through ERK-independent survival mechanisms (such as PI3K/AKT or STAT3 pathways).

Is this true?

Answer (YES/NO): NO